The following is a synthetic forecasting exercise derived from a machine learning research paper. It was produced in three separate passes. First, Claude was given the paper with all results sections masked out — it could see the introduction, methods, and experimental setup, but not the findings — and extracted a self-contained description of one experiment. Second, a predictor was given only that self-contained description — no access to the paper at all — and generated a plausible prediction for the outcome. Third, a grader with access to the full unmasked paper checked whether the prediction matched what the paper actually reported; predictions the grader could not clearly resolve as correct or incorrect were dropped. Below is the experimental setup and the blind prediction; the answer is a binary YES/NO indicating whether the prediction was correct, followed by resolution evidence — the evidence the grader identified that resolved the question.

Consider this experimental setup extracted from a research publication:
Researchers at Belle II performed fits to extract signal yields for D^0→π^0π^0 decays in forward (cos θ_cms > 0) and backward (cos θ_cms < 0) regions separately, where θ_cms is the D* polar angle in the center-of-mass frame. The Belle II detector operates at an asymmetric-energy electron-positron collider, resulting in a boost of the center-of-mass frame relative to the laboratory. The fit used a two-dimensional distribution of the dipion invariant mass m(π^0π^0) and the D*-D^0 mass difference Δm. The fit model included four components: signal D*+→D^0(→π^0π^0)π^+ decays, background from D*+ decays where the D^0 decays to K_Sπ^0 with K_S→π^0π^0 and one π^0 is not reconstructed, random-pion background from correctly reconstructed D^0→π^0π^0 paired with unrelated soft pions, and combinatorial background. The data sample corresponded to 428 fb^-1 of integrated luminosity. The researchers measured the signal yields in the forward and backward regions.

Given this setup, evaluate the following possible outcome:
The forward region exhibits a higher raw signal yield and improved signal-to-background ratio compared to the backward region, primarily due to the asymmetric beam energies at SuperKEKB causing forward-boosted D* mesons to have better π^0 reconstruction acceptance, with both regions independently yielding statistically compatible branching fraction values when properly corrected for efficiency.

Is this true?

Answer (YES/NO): NO